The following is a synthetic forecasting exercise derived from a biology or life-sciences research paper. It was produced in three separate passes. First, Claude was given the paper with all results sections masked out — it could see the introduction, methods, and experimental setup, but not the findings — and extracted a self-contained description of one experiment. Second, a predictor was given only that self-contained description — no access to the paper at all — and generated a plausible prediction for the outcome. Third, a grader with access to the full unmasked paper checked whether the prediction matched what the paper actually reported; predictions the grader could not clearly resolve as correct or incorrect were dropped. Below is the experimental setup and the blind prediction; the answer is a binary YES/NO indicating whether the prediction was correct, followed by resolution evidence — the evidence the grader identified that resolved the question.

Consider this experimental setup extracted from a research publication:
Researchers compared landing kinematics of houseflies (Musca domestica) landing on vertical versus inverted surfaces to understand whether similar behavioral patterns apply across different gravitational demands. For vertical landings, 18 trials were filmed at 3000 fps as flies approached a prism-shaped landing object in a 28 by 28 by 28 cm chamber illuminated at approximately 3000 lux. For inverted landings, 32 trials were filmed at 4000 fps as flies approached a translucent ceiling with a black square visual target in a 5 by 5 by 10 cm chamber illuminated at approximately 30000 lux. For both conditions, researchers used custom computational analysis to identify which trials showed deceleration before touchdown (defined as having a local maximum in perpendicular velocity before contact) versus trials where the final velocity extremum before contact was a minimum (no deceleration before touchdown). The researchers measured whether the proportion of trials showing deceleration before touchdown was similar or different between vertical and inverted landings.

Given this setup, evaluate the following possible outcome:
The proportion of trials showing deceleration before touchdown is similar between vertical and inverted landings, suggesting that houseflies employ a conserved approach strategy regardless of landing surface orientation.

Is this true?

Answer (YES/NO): YES